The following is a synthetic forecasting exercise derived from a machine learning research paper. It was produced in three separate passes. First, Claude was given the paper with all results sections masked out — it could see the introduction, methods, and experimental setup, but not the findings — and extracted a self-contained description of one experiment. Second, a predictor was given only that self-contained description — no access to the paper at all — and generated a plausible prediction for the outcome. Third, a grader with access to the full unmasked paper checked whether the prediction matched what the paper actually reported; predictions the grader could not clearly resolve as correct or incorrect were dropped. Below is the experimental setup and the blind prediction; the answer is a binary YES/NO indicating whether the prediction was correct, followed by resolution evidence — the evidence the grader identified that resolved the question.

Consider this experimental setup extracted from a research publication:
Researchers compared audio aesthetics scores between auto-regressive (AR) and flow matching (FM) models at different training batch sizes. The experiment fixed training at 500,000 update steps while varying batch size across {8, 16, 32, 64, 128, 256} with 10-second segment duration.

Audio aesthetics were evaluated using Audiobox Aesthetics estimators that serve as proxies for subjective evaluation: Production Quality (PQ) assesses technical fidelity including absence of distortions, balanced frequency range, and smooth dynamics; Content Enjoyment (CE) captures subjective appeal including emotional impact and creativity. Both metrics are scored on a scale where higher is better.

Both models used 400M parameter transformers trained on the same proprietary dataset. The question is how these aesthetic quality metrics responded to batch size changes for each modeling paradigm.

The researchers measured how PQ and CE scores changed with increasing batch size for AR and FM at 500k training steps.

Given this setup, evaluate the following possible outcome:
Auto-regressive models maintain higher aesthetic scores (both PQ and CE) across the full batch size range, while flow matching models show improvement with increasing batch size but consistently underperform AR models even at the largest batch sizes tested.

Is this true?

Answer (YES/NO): NO